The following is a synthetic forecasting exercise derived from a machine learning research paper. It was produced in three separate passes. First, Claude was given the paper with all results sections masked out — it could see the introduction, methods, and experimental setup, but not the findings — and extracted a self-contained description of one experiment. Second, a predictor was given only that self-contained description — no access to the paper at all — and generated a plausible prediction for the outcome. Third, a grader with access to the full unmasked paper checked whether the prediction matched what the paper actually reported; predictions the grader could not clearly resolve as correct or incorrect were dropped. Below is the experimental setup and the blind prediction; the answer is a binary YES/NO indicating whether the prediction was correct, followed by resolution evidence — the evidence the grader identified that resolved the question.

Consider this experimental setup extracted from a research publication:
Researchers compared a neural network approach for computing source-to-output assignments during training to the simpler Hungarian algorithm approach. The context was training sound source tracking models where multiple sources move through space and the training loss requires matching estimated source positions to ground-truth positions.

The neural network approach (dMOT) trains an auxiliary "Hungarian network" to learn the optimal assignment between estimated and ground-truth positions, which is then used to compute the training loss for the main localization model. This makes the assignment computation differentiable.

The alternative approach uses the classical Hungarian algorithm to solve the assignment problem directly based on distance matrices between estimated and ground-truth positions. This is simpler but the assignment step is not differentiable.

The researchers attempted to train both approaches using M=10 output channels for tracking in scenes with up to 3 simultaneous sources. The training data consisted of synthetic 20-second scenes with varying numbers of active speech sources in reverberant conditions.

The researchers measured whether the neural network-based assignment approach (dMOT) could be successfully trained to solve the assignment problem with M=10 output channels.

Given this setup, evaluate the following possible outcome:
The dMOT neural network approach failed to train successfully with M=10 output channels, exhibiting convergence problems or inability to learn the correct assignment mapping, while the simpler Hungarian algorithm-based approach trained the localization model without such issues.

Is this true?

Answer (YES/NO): YES